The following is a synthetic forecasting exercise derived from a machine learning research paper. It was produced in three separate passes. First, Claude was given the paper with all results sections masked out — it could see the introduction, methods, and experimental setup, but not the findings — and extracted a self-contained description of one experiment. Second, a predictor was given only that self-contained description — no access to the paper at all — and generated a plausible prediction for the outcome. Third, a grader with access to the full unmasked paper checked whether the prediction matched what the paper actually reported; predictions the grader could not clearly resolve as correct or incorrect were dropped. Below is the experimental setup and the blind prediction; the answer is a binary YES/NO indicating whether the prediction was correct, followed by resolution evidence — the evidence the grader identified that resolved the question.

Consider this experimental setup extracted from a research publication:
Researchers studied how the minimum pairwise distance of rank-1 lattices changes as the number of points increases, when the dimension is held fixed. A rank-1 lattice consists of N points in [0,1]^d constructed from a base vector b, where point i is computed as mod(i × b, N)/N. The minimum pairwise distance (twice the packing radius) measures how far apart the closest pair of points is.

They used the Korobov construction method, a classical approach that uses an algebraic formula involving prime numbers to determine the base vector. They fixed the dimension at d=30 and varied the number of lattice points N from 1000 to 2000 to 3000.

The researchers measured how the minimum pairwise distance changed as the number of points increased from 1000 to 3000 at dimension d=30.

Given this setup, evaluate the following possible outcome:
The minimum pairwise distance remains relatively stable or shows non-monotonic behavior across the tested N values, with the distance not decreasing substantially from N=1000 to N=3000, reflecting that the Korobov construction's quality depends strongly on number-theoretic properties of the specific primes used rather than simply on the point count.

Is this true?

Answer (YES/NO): NO